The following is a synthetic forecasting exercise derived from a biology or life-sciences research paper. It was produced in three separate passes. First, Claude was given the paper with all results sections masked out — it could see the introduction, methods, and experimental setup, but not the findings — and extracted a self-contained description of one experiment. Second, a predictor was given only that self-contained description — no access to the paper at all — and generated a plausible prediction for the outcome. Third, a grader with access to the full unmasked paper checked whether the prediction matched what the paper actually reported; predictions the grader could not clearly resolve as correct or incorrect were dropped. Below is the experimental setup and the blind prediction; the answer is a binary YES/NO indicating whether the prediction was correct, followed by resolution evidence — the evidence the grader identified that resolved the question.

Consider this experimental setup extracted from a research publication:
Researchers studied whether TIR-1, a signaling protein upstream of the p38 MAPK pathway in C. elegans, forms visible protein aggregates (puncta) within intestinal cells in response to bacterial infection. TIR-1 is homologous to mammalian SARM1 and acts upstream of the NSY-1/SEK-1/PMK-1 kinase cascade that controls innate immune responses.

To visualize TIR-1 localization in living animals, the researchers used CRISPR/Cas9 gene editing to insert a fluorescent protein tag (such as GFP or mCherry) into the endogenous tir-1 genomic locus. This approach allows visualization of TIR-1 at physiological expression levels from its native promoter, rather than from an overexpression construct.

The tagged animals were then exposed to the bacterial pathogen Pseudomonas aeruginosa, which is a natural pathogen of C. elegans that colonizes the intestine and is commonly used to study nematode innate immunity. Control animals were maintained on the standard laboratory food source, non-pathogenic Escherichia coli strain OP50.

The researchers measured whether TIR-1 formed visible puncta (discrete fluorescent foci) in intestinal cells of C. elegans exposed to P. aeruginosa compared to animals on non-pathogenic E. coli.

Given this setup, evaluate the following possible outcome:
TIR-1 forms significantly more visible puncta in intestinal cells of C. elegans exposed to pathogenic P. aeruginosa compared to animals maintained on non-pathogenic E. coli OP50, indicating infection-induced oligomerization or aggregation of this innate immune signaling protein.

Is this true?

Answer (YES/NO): YES